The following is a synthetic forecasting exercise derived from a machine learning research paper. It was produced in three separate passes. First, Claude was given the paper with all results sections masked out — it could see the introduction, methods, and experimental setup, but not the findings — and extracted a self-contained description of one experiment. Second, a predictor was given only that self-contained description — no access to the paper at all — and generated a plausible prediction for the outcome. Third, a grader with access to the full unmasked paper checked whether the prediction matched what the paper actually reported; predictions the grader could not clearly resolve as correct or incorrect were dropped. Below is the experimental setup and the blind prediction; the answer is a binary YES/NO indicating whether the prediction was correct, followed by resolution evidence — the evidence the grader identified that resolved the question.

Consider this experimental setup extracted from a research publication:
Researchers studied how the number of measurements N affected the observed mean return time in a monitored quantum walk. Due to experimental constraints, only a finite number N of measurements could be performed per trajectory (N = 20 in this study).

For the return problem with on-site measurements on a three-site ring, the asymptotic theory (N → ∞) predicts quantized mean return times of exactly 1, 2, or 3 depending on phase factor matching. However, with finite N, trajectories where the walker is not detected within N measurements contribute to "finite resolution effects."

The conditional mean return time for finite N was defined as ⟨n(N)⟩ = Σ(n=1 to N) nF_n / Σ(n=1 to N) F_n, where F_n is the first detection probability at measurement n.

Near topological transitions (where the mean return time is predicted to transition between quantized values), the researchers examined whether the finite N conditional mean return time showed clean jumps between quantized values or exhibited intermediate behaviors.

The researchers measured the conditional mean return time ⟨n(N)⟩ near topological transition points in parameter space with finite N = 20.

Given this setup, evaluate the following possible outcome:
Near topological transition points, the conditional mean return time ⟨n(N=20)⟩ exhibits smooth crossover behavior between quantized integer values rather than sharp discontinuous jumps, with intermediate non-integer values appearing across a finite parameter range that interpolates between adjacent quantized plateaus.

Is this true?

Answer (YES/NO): YES